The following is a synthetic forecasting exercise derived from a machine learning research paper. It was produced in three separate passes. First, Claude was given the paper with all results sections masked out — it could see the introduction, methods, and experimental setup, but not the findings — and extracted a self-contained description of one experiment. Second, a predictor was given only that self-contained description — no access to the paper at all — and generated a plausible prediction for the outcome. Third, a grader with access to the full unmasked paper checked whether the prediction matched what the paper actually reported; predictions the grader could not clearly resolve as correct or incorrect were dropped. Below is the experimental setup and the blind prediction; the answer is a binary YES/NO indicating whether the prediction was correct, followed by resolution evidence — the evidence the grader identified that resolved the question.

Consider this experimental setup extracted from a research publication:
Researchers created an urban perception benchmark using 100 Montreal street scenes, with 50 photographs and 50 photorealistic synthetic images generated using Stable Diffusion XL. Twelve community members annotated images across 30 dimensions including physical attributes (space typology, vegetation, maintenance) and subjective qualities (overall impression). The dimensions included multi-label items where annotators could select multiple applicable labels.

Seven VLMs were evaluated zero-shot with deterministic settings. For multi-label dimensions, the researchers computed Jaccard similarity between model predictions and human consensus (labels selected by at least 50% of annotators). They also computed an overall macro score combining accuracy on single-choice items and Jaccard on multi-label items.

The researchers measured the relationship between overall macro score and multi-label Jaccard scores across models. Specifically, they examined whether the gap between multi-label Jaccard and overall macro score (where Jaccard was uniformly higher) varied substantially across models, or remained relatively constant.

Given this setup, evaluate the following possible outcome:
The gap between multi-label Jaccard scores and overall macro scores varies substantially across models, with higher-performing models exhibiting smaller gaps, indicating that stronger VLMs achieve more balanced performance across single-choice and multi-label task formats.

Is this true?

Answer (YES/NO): NO